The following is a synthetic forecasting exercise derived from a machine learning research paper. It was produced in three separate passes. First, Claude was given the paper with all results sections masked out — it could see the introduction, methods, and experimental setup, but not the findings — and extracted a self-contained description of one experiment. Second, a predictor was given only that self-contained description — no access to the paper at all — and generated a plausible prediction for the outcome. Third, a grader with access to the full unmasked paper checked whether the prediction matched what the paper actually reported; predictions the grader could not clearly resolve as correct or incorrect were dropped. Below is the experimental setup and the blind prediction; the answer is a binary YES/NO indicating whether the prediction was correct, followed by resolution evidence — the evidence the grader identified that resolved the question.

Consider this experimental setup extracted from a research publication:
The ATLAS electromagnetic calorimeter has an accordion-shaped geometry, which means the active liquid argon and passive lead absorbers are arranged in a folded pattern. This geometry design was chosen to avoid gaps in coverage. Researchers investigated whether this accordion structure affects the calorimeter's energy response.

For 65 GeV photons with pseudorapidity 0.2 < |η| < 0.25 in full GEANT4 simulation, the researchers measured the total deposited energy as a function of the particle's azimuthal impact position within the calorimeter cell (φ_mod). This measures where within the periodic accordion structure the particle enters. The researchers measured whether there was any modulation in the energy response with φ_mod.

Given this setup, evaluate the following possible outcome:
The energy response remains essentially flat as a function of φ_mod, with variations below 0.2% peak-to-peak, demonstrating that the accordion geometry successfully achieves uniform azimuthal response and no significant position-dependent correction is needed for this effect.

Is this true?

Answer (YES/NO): NO